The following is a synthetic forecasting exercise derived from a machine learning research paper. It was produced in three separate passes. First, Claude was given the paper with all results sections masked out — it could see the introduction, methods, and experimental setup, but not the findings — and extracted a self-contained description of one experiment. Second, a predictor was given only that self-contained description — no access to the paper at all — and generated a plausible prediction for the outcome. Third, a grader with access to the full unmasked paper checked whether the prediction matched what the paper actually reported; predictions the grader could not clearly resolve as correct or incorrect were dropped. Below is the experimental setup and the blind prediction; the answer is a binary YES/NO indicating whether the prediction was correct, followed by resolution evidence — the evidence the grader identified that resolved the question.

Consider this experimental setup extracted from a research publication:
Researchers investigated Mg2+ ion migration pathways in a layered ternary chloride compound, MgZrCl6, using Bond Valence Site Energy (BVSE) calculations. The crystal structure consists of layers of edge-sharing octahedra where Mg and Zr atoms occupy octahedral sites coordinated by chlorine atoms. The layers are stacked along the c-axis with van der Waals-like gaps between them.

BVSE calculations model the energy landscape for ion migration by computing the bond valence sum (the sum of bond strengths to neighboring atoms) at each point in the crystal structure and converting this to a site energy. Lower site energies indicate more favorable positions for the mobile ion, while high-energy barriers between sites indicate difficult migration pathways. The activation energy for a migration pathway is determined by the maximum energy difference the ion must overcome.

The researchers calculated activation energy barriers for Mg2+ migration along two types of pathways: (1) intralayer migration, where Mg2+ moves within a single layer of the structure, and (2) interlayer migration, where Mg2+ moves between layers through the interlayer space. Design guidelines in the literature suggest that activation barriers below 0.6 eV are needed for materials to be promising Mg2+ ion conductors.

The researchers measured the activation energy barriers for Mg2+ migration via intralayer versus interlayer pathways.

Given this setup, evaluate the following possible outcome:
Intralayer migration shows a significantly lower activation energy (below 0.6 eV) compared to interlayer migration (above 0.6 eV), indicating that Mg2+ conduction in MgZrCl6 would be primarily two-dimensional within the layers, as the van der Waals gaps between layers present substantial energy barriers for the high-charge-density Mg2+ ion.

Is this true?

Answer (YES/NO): NO